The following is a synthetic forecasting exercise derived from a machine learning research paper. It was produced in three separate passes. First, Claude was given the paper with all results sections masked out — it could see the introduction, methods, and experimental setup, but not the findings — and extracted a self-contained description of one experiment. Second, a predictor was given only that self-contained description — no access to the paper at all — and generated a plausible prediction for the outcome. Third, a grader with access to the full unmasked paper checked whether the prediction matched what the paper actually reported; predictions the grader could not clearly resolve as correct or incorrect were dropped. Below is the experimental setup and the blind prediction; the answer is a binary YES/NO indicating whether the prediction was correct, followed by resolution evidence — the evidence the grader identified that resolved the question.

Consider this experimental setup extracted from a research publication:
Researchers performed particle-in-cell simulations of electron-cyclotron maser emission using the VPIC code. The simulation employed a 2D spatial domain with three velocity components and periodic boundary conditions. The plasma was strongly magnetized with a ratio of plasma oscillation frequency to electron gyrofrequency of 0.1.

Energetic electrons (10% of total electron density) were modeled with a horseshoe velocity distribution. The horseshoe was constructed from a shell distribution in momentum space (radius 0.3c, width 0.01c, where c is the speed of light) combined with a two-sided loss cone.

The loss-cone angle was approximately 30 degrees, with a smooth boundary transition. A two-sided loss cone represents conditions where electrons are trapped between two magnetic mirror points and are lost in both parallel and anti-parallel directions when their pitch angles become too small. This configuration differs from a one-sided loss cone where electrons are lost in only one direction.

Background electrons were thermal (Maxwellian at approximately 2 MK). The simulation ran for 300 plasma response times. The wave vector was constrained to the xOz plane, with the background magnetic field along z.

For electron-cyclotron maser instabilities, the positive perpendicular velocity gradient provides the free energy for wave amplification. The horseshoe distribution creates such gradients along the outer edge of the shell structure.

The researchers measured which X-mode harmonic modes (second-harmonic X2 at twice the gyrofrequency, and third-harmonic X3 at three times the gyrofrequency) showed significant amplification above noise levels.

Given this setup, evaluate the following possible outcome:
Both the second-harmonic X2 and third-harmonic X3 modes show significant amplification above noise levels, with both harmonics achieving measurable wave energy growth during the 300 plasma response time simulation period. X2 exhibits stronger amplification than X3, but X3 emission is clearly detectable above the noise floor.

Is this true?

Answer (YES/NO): YES